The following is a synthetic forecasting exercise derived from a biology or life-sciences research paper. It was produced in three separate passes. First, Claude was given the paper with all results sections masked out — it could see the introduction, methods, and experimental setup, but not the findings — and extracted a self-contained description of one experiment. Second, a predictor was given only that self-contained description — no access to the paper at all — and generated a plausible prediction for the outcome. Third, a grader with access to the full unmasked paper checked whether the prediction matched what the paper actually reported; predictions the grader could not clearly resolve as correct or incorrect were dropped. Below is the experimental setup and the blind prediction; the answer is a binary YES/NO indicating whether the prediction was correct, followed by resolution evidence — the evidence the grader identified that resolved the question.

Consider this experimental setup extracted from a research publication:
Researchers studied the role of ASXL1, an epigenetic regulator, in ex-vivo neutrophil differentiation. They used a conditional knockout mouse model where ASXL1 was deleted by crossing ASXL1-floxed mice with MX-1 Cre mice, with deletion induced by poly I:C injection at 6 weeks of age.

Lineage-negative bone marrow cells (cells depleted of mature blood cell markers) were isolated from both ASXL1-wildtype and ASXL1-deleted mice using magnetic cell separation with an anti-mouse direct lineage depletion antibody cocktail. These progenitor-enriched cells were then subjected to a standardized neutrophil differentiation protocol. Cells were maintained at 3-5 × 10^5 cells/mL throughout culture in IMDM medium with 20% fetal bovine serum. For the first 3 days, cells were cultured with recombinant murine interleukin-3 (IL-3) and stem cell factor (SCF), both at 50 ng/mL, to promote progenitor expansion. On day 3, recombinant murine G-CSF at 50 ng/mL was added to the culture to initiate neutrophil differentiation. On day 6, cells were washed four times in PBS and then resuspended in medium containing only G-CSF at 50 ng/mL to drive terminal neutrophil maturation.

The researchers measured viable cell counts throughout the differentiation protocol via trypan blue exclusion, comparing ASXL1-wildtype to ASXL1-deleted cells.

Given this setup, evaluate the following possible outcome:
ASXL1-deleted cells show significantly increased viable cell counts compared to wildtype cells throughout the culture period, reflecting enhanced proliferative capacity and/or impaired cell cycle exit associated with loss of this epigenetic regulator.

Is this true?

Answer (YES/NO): NO